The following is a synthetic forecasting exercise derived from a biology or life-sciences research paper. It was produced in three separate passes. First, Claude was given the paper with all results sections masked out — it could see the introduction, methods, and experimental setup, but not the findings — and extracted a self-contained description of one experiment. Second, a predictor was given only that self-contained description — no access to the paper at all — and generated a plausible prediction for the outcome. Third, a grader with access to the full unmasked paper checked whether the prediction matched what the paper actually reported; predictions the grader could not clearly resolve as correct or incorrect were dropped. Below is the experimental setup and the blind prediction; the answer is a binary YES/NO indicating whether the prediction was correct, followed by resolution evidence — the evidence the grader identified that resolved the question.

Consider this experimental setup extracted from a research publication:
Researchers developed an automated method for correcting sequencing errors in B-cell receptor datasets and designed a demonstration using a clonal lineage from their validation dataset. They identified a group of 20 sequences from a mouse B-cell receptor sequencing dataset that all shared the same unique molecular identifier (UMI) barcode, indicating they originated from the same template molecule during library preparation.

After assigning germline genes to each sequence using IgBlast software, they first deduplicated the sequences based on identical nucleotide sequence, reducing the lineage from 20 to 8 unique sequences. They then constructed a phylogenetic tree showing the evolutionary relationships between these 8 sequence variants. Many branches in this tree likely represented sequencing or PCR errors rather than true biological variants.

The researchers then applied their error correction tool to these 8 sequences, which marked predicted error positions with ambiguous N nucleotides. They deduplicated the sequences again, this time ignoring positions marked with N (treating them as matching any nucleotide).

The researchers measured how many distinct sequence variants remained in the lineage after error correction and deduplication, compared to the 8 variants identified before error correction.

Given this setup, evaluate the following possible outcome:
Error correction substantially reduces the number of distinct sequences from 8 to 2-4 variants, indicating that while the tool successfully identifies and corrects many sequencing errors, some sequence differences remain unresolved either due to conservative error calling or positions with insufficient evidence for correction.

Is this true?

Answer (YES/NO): NO